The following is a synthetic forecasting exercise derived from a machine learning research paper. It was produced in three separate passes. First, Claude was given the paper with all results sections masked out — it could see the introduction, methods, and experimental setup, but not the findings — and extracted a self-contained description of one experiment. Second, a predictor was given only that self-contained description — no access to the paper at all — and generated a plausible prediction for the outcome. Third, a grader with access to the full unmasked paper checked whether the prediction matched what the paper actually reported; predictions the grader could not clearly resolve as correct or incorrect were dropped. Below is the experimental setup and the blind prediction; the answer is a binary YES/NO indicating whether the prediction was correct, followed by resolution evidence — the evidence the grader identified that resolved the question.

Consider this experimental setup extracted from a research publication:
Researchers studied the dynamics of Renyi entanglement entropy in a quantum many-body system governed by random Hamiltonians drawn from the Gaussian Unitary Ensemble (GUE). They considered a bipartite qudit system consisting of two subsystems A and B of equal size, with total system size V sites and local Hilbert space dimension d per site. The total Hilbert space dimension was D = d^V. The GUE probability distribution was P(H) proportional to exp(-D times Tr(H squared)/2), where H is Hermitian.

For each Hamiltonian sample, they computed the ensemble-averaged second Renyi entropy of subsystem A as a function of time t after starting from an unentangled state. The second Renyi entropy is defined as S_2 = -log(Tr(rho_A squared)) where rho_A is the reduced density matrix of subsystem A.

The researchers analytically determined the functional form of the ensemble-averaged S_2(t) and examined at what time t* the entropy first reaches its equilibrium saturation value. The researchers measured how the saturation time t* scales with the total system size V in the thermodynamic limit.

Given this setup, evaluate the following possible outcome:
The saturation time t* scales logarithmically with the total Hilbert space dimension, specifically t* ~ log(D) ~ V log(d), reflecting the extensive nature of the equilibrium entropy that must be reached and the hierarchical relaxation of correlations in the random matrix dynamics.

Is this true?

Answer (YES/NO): NO